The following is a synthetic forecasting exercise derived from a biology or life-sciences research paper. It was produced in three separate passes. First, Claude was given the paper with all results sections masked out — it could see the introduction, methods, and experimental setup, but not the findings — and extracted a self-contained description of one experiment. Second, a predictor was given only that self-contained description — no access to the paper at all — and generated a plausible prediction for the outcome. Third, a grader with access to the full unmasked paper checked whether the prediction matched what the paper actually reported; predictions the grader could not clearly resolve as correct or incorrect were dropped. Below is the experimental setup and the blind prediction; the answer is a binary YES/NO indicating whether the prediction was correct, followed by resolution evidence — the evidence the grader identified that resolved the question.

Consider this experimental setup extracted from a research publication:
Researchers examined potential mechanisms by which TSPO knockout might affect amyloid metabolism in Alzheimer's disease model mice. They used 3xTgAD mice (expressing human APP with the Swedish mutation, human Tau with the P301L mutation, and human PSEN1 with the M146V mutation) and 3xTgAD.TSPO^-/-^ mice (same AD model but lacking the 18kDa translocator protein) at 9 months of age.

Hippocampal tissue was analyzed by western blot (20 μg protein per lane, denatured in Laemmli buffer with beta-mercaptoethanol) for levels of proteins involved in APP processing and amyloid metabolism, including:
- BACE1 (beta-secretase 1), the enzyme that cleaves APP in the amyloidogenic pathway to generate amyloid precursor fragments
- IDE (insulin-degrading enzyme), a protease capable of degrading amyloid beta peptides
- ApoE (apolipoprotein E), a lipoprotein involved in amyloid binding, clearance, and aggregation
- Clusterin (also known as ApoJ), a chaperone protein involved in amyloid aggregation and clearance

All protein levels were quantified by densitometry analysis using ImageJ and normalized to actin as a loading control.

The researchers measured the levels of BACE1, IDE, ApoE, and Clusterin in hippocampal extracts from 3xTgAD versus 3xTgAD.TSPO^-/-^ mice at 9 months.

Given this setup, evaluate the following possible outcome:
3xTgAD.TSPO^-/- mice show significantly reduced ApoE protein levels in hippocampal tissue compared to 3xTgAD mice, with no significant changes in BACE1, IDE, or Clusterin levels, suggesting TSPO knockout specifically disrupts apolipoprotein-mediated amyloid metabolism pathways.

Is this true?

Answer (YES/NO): NO